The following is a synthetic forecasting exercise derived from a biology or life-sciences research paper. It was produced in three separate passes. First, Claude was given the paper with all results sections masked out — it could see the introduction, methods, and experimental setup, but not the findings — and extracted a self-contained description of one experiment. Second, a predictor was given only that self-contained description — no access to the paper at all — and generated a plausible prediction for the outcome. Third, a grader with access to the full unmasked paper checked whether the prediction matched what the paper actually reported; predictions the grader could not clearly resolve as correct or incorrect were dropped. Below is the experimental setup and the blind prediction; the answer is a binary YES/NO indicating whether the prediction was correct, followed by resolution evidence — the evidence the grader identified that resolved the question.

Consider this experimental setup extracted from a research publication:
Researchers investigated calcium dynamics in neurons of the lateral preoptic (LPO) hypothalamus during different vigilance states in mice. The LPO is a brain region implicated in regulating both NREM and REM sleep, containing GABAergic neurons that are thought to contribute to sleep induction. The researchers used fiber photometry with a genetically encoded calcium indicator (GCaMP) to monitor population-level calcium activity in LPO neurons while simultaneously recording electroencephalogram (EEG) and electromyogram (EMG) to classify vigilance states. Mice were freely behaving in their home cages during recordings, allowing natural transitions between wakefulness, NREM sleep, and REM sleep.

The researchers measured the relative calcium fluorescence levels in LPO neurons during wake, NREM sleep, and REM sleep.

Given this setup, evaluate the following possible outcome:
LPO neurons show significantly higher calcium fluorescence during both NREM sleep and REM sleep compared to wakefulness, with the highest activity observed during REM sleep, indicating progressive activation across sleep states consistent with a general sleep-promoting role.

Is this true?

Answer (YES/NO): NO